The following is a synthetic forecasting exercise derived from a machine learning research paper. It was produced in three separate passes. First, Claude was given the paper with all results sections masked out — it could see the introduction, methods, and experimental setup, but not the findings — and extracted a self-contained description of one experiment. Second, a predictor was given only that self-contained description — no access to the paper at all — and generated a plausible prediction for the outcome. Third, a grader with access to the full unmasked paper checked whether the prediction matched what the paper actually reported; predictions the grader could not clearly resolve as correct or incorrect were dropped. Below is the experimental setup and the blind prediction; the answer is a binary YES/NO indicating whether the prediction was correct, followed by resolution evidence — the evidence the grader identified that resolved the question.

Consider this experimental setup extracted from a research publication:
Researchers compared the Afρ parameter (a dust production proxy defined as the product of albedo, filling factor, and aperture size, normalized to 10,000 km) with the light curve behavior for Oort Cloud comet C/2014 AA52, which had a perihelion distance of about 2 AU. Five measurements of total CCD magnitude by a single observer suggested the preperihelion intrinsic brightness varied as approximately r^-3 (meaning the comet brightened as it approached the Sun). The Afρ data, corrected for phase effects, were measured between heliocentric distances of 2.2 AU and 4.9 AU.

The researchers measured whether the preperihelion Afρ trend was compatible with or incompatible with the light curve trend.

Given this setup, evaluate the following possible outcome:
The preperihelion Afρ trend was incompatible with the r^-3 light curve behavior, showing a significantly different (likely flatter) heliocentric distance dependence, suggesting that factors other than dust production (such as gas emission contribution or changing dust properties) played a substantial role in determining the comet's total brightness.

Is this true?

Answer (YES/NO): YES